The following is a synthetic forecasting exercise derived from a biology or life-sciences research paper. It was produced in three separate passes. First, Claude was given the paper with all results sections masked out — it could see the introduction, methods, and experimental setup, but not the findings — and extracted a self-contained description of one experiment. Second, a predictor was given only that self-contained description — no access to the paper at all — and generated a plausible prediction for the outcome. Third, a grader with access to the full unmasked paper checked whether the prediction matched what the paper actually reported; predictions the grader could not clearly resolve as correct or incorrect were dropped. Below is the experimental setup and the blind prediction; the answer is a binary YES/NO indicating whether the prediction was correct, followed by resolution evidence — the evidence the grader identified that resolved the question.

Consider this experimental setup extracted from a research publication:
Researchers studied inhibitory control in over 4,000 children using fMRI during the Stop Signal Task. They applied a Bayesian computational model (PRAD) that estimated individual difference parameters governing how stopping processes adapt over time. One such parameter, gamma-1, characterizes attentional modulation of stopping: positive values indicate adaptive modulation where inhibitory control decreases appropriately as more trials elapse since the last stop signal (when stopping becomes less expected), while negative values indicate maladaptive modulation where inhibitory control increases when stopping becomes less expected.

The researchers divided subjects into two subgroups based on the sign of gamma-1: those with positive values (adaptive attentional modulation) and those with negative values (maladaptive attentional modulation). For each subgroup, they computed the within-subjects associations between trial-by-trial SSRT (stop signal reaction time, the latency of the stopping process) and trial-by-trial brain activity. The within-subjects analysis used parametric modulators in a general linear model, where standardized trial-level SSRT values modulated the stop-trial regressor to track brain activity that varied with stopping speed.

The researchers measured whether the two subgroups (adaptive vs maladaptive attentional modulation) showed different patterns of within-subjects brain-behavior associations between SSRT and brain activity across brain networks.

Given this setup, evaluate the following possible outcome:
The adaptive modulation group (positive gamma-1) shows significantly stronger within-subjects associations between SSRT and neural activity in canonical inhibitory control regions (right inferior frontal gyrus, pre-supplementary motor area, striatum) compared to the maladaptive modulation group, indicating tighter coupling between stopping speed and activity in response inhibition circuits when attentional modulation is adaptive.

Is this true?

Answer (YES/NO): NO